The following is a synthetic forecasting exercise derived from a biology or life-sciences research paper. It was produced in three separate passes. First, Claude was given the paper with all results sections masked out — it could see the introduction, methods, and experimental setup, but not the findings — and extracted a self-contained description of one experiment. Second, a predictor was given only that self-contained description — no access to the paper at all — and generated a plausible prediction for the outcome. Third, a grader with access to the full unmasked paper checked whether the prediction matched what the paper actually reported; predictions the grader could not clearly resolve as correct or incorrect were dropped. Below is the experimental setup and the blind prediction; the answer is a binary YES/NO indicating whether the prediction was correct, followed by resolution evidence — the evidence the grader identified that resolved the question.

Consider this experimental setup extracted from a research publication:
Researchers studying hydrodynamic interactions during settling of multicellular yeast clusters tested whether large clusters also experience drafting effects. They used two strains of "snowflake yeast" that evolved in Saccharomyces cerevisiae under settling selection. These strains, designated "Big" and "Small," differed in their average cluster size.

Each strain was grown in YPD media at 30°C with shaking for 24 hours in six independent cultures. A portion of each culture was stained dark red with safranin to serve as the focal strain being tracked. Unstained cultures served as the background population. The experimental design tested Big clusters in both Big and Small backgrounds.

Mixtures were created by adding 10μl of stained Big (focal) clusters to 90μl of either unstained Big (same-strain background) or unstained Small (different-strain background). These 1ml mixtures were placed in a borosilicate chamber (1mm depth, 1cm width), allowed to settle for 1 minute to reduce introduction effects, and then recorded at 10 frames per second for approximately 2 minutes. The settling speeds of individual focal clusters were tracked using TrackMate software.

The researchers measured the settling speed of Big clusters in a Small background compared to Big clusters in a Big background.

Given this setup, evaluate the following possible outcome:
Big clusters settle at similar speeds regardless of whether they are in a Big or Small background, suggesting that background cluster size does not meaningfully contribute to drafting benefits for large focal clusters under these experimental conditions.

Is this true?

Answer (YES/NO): NO